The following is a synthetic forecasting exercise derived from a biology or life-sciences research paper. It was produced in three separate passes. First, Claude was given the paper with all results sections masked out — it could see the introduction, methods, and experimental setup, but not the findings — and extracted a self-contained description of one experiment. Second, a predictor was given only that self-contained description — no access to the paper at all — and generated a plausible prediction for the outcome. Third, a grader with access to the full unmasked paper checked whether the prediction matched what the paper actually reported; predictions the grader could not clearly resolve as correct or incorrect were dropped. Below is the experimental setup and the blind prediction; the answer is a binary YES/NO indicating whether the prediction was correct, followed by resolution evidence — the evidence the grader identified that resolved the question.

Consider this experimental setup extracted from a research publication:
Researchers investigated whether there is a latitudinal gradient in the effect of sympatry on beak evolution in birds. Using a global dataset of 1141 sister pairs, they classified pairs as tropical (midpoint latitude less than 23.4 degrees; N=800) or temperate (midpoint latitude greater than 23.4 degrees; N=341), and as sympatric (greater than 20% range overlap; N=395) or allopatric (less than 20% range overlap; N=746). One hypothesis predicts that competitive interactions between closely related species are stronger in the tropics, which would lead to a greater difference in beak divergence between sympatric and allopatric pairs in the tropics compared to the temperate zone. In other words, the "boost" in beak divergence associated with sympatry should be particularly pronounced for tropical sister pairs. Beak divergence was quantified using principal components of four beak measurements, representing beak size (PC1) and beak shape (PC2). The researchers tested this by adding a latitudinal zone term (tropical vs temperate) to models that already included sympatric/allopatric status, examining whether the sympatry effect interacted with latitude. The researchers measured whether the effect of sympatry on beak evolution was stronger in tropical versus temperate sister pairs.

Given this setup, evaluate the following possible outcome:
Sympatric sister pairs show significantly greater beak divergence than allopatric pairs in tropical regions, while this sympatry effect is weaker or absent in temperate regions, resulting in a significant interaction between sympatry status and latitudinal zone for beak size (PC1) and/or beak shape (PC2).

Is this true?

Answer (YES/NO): NO